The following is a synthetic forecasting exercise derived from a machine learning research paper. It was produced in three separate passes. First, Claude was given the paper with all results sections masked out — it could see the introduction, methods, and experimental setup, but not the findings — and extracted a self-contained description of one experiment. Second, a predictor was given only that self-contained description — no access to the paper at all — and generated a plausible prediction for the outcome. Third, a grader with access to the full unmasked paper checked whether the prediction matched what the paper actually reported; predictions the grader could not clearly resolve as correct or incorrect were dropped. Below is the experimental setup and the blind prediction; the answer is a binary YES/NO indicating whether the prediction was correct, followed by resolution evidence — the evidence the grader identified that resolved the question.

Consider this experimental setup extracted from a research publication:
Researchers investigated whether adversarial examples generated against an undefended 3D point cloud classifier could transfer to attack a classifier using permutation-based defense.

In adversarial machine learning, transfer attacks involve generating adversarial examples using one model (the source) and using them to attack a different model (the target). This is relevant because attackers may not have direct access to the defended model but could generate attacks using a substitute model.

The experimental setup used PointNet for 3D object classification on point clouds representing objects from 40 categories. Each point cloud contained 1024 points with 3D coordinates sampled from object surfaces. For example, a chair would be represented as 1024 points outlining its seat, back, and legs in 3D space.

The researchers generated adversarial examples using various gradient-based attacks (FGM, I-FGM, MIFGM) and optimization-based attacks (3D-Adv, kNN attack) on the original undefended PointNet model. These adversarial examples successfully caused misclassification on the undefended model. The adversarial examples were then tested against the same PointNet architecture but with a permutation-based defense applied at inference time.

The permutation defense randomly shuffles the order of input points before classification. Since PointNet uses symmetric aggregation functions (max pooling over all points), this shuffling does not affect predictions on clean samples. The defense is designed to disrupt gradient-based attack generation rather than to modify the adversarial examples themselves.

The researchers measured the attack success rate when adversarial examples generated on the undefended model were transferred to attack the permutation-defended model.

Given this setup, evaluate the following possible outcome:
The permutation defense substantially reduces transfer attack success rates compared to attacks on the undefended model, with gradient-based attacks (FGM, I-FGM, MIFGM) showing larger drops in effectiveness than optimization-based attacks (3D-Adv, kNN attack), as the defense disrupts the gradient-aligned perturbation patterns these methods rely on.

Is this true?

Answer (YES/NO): NO